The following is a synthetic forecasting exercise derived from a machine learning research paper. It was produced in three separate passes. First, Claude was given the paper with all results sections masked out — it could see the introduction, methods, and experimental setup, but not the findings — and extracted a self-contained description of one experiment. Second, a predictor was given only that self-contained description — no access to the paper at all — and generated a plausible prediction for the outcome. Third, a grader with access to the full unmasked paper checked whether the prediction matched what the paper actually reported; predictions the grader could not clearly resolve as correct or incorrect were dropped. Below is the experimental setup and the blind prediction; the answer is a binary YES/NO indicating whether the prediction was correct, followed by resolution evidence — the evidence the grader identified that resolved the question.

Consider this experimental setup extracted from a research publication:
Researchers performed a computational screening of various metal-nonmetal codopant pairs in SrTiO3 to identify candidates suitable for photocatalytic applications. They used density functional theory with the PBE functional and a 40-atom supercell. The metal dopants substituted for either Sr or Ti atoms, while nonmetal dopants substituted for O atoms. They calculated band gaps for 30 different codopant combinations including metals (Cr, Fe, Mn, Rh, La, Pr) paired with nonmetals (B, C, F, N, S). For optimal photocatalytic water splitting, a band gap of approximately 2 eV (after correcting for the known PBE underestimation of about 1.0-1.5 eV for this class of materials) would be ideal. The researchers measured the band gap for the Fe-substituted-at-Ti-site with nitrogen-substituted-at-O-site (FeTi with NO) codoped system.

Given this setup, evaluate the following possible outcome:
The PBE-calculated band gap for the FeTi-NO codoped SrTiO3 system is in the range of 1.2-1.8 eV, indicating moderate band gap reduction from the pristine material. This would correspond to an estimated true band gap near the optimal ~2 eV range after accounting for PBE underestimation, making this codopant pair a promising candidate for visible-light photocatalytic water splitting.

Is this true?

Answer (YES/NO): NO